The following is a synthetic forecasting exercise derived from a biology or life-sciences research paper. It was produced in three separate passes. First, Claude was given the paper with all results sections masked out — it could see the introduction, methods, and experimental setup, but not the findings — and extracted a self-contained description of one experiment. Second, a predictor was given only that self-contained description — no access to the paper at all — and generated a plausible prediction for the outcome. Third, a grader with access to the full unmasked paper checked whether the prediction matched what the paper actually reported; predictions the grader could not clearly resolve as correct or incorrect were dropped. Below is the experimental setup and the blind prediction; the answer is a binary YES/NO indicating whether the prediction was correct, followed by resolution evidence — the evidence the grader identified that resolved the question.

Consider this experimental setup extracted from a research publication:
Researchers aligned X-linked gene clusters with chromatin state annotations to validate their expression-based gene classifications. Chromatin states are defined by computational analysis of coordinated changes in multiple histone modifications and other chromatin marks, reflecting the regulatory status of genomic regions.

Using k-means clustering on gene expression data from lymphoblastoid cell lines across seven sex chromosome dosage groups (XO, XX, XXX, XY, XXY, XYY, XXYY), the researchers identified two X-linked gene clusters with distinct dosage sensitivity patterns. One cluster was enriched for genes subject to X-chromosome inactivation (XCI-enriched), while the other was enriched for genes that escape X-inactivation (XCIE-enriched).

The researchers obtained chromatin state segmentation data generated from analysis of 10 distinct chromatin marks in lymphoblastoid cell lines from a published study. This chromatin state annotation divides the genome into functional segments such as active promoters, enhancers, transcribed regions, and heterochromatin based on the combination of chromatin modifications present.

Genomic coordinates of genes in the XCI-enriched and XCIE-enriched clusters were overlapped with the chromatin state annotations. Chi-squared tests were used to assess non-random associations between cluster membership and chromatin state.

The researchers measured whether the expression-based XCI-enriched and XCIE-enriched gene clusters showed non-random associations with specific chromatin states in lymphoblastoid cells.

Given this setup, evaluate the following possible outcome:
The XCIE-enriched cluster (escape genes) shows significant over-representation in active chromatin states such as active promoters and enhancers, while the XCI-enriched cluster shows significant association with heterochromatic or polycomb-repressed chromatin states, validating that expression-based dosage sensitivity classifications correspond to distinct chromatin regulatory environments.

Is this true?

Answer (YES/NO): NO